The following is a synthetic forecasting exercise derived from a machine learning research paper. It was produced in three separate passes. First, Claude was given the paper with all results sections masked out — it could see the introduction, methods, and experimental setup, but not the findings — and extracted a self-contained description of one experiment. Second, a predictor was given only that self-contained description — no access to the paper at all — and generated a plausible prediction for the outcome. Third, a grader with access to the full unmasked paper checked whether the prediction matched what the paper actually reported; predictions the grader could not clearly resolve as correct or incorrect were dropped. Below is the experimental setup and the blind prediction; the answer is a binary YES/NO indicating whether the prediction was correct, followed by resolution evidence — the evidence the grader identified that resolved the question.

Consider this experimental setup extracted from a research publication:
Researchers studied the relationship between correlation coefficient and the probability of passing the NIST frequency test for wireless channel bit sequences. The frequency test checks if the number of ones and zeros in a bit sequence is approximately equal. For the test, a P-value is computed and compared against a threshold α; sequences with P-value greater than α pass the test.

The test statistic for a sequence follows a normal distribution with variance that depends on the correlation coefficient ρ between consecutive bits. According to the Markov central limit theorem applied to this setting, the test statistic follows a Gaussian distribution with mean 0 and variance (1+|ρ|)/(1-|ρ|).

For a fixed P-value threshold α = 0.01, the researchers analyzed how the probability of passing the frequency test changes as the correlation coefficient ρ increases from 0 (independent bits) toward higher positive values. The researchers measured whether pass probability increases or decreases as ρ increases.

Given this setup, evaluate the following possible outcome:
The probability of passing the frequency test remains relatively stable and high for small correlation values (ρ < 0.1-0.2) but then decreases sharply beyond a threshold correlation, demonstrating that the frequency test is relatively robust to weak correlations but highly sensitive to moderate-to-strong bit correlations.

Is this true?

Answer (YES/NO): NO